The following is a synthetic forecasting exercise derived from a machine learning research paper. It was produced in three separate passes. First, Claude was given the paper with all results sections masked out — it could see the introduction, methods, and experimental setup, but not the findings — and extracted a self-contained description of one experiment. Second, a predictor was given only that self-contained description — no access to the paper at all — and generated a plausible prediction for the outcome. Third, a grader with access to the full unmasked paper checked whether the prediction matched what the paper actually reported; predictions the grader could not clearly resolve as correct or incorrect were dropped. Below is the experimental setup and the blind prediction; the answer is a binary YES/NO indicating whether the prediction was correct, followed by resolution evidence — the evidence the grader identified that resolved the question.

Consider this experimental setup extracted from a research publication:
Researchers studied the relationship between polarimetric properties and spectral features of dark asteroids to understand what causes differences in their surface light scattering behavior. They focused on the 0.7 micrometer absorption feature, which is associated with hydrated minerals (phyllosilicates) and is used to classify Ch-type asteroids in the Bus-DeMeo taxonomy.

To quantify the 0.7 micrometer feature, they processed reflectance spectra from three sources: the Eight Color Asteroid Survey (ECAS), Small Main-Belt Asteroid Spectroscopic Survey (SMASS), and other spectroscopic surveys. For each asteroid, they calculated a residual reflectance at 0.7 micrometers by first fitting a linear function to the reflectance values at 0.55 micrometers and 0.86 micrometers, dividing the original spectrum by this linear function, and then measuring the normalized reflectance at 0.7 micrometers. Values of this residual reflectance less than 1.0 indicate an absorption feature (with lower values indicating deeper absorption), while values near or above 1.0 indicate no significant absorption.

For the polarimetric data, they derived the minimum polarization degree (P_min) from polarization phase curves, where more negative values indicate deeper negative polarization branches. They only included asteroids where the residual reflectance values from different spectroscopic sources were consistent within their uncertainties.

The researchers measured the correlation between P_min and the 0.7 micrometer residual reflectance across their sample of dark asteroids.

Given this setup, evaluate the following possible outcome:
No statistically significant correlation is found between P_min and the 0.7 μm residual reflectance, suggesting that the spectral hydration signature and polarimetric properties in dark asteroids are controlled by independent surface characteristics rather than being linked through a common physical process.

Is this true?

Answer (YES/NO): NO